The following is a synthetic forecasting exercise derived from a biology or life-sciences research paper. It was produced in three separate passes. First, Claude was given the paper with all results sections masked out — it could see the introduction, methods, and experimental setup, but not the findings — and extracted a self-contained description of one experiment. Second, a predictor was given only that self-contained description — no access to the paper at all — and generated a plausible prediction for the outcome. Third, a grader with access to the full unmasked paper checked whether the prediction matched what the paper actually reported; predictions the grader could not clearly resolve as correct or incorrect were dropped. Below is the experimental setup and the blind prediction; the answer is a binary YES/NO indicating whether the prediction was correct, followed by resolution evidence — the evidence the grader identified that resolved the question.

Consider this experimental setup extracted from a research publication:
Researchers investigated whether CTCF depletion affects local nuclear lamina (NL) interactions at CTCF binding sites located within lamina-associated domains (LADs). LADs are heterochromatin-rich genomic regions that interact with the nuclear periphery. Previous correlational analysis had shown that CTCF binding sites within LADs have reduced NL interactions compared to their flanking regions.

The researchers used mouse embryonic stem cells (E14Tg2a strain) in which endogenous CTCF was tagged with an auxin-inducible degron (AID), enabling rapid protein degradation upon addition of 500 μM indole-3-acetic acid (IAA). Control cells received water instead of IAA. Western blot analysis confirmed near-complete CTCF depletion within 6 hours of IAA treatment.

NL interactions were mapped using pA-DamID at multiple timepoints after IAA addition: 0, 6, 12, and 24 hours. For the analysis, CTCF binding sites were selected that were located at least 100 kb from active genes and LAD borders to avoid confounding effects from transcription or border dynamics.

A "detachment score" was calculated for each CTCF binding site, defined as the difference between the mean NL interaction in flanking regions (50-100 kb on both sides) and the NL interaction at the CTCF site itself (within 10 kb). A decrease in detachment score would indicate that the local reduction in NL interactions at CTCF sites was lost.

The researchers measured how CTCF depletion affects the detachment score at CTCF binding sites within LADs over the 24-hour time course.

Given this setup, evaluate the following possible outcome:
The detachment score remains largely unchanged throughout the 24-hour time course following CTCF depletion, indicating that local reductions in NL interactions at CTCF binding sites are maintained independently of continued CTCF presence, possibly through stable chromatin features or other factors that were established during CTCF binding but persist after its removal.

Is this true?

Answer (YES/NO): NO